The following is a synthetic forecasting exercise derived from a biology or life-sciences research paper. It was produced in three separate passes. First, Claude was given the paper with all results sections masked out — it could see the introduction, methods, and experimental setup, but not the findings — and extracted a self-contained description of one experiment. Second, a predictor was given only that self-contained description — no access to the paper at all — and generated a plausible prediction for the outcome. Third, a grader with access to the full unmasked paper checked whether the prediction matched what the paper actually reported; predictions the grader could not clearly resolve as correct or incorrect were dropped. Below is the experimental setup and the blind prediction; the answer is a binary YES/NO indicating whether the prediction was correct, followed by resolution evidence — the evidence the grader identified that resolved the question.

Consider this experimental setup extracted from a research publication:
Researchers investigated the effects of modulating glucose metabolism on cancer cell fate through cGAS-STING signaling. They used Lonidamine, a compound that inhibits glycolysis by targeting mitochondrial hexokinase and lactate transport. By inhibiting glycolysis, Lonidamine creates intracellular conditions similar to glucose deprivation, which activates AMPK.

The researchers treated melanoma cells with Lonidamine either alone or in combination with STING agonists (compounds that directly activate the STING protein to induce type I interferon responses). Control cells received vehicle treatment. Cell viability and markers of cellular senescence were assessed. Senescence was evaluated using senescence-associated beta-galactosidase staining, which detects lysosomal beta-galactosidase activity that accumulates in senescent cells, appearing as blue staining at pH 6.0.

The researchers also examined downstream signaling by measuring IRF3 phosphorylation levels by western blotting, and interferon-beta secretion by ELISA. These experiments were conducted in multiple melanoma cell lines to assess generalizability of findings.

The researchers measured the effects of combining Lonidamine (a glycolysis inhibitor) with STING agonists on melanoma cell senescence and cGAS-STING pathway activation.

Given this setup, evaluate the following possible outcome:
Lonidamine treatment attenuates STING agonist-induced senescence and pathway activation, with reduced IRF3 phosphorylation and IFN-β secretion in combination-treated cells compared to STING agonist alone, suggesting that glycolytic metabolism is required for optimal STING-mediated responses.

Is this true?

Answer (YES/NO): NO